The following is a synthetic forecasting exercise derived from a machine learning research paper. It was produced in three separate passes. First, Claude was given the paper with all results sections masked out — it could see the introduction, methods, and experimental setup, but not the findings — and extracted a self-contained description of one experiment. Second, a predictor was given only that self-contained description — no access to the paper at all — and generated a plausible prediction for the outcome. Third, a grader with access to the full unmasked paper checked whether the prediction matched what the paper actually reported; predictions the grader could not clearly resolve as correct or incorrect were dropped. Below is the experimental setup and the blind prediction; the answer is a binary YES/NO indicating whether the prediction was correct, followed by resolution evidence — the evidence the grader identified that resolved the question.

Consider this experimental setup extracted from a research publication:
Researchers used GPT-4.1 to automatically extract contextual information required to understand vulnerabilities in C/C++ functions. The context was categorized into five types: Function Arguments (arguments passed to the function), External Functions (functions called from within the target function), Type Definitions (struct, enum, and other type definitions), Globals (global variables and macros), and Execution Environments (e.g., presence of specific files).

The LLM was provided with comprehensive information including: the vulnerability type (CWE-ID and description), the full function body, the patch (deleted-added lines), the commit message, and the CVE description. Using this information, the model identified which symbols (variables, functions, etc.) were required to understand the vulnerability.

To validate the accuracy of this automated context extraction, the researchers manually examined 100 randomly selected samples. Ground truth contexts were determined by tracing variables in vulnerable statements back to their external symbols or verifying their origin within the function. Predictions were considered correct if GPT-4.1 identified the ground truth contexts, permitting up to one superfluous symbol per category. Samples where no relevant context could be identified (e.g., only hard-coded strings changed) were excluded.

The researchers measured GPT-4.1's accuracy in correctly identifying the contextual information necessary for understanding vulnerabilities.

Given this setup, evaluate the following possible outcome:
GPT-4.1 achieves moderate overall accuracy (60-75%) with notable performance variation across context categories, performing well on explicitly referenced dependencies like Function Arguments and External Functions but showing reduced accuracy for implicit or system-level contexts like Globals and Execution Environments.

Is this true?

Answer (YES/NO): NO